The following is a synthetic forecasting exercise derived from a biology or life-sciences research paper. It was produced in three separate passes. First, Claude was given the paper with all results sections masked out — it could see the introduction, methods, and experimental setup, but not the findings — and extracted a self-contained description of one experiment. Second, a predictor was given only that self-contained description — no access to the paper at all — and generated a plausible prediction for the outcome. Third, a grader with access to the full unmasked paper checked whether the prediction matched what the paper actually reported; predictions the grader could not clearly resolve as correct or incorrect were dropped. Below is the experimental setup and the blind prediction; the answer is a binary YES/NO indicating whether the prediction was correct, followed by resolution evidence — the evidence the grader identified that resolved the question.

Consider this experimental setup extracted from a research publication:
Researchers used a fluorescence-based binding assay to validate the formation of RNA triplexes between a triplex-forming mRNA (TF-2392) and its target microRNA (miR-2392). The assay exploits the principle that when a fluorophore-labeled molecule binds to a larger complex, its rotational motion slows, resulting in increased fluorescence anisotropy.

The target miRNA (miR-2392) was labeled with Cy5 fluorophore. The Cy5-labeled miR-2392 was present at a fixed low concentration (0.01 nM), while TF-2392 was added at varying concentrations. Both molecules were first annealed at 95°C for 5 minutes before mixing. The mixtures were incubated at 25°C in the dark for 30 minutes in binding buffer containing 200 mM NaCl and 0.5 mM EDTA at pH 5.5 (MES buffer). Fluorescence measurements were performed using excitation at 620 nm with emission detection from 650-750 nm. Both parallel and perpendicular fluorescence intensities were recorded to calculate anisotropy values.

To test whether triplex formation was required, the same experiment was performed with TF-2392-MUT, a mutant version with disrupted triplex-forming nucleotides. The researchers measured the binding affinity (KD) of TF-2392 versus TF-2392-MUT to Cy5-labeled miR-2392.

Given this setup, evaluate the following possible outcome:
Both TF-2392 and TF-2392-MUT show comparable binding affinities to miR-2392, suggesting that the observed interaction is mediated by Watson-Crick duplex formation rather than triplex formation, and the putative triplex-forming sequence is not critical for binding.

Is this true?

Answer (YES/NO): NO